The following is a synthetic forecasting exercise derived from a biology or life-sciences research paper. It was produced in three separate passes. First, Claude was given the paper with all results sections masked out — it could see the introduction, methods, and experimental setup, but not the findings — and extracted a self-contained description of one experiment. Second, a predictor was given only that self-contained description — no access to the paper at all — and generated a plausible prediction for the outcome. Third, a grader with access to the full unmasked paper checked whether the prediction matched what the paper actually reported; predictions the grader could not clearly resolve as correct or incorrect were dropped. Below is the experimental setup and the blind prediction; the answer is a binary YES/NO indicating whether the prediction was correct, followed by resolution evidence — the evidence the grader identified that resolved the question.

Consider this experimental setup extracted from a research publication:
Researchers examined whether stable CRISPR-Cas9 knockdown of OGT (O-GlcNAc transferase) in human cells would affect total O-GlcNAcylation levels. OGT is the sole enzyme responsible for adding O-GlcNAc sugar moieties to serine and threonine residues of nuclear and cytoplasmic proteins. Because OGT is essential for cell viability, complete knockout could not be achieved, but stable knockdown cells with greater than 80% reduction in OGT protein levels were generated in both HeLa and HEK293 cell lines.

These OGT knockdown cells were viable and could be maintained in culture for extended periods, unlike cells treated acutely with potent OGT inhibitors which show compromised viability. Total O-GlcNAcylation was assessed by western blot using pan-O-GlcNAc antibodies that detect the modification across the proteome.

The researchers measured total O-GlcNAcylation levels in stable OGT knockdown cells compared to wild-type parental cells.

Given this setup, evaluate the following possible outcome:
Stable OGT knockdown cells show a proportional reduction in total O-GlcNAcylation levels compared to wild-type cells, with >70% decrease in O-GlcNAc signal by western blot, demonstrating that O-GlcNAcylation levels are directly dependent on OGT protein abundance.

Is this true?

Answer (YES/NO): NO